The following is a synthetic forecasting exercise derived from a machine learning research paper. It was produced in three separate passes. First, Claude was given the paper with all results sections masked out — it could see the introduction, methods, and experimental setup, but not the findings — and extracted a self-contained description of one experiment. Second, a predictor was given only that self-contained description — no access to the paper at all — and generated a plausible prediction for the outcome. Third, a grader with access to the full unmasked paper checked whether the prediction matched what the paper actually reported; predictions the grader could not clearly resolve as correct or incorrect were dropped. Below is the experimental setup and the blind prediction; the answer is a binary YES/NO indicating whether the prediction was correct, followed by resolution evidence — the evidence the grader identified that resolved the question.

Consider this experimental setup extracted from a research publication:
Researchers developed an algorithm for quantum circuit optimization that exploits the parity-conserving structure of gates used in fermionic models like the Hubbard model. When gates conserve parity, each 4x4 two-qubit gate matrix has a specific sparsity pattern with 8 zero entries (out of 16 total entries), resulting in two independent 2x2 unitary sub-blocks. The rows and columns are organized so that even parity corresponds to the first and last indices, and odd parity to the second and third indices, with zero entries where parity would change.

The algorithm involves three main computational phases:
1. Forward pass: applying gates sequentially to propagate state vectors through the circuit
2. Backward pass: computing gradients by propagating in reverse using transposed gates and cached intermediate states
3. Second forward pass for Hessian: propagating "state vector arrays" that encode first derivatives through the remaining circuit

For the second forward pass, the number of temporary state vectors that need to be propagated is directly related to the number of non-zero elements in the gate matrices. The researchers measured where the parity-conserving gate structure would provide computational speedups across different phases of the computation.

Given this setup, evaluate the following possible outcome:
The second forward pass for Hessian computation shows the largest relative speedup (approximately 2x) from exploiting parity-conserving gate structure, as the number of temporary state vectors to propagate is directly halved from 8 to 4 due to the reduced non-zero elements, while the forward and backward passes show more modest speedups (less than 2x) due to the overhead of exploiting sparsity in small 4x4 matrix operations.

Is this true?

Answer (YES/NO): NO